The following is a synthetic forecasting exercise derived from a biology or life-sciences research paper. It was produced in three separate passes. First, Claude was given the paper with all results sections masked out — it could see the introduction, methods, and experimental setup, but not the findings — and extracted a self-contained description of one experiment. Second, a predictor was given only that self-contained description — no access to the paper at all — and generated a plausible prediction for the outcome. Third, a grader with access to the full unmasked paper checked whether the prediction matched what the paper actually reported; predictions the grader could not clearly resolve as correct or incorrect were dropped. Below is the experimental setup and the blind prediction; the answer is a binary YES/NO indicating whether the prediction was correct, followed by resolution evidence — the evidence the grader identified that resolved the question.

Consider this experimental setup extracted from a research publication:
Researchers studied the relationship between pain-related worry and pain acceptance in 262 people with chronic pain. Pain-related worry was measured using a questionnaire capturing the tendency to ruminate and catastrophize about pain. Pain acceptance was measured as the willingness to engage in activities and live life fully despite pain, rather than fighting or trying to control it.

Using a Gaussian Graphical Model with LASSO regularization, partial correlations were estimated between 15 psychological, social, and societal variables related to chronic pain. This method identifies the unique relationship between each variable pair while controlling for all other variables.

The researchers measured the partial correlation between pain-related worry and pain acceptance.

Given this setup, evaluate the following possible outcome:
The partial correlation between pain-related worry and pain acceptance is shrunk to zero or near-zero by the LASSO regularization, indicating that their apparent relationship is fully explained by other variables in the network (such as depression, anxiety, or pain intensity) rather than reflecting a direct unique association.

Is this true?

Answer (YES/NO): NO